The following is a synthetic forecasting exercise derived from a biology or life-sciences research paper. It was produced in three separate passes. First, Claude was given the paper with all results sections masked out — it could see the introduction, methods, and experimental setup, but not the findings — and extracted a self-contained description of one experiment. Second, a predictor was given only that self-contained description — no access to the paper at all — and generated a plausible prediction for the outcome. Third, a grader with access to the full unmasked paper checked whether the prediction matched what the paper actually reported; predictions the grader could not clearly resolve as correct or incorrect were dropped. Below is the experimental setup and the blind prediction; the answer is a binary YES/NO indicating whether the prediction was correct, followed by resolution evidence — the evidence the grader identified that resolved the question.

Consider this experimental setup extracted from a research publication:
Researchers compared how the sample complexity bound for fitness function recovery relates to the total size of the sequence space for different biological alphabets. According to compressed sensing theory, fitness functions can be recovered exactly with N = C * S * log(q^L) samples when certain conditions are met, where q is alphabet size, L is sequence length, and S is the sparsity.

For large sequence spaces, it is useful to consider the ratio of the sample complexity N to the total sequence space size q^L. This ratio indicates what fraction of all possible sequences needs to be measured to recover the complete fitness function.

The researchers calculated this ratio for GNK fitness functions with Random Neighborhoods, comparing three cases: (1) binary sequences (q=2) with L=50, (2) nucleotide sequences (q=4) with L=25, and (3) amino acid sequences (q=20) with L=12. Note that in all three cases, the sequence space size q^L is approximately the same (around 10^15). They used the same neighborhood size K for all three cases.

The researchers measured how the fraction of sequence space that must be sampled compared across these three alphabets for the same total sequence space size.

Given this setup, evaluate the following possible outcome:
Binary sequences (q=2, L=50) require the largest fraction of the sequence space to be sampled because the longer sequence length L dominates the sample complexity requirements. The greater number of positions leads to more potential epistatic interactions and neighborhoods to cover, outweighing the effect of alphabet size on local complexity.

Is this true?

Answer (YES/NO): NO